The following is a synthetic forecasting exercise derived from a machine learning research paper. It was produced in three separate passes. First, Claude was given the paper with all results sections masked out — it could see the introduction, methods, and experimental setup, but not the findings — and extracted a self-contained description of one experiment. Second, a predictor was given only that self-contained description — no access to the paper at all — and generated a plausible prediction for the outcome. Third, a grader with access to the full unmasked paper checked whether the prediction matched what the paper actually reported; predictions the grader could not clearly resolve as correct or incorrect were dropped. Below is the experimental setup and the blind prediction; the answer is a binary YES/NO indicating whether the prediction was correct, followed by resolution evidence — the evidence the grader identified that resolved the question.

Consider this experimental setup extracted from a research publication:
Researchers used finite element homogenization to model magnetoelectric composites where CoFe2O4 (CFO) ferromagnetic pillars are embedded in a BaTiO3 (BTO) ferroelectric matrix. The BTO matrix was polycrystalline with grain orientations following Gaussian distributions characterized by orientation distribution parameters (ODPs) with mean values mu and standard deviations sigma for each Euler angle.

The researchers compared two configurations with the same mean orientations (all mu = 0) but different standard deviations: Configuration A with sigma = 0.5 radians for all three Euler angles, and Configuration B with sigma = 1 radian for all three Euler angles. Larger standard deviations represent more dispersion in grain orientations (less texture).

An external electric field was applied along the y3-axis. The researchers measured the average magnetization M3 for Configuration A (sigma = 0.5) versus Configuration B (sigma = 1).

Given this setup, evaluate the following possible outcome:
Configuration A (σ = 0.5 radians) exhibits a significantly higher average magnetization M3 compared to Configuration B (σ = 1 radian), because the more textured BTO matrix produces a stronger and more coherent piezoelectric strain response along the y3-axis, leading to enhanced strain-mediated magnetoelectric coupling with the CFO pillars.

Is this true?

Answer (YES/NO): NO